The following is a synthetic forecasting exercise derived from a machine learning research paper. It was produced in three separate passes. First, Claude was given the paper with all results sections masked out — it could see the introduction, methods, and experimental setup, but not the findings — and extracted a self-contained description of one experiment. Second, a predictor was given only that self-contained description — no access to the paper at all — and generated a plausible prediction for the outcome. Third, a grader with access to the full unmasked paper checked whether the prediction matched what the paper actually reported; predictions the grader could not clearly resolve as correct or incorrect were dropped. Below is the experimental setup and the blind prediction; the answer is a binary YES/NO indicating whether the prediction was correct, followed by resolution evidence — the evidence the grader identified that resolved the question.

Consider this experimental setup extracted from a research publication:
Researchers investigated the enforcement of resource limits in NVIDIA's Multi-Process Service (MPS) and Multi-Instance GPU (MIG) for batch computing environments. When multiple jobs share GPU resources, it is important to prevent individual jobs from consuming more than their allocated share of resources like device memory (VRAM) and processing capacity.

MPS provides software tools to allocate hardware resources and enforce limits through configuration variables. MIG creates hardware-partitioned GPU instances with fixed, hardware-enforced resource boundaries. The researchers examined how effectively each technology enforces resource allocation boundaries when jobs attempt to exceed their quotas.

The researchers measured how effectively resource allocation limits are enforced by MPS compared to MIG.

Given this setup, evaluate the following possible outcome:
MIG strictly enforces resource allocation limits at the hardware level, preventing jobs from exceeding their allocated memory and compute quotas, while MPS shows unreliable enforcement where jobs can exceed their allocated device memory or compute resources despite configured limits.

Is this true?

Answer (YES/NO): YES